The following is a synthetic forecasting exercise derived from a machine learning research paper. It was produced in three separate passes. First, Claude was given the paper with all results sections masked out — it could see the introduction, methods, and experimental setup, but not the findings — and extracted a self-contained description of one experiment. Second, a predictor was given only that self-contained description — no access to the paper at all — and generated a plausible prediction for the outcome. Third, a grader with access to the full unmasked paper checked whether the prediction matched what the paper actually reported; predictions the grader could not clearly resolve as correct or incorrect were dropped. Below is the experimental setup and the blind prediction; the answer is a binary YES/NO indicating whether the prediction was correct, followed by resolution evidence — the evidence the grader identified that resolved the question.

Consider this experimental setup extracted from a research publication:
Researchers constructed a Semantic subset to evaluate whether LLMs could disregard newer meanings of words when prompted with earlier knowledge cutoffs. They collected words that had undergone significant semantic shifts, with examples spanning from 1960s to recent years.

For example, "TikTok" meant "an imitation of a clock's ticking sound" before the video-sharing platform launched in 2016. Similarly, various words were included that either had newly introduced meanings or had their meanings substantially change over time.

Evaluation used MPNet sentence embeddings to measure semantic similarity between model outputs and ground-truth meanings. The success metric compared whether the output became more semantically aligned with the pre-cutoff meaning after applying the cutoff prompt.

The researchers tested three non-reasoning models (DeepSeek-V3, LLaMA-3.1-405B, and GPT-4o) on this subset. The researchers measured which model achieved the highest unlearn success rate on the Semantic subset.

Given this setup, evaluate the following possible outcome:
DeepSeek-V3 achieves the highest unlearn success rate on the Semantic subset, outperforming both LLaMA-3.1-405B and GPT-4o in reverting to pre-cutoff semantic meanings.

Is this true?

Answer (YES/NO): NO